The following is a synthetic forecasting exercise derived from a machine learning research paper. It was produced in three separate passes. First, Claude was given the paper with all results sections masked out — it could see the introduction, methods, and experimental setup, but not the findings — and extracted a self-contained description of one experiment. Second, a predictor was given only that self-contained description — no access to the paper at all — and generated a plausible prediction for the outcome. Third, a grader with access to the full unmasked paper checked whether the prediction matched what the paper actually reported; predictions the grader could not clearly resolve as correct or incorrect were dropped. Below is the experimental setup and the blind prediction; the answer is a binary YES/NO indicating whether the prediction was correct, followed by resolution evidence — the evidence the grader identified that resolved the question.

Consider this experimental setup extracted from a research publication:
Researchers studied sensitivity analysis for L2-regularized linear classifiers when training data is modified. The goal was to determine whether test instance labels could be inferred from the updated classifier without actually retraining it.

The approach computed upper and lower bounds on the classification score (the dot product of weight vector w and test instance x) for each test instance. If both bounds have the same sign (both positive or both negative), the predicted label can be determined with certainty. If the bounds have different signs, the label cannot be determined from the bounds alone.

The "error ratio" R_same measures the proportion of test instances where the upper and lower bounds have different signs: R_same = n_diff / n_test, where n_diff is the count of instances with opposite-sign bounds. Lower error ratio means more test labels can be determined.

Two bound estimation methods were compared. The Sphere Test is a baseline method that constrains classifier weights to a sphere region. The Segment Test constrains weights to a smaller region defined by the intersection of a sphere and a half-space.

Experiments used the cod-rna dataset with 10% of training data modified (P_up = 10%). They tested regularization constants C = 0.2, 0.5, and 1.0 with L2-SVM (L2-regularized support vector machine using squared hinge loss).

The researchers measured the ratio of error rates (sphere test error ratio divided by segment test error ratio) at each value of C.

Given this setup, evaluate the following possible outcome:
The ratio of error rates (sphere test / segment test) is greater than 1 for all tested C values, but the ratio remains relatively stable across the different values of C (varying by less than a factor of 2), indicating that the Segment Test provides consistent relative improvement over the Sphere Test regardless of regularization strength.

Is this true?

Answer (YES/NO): NO